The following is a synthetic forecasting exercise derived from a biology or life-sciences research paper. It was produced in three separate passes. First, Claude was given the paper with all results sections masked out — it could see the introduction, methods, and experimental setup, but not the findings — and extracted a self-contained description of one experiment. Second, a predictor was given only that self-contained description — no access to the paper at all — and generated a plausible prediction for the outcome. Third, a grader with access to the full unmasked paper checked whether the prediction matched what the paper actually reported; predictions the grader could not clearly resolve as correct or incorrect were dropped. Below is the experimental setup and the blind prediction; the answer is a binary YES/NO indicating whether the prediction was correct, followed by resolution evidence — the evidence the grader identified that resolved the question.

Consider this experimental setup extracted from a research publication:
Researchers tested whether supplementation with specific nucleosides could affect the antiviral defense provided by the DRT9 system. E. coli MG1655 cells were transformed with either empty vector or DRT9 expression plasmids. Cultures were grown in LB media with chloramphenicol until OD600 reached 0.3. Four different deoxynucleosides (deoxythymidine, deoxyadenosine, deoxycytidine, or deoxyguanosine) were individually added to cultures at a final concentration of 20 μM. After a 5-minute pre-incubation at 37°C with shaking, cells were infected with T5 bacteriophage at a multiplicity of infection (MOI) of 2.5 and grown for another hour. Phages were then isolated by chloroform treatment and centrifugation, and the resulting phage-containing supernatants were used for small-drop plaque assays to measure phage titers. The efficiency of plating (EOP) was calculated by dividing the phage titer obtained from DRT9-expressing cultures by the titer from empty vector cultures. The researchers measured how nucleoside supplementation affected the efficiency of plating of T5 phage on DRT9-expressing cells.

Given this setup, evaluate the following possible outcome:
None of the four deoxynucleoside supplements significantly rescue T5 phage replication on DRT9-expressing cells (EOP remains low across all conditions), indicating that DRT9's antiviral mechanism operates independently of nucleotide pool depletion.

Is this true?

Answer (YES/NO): YES